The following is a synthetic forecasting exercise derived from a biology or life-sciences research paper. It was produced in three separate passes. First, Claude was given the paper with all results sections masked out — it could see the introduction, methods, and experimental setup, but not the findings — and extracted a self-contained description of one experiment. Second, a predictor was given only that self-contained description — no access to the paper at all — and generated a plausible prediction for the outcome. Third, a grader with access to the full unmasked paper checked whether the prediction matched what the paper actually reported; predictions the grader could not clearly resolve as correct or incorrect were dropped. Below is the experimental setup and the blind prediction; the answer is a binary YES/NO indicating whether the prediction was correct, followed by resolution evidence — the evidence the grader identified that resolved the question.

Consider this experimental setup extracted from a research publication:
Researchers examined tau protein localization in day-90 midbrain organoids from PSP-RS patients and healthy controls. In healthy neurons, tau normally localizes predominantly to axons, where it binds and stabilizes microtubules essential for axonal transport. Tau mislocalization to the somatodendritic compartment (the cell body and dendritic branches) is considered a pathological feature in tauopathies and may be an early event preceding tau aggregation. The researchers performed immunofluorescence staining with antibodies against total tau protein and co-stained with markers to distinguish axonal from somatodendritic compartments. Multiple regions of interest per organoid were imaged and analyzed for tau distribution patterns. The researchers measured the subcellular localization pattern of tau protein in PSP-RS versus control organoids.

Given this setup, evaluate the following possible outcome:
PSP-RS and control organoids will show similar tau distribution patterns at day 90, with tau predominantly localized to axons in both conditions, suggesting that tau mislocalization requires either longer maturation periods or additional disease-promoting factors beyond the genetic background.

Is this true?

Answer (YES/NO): NO